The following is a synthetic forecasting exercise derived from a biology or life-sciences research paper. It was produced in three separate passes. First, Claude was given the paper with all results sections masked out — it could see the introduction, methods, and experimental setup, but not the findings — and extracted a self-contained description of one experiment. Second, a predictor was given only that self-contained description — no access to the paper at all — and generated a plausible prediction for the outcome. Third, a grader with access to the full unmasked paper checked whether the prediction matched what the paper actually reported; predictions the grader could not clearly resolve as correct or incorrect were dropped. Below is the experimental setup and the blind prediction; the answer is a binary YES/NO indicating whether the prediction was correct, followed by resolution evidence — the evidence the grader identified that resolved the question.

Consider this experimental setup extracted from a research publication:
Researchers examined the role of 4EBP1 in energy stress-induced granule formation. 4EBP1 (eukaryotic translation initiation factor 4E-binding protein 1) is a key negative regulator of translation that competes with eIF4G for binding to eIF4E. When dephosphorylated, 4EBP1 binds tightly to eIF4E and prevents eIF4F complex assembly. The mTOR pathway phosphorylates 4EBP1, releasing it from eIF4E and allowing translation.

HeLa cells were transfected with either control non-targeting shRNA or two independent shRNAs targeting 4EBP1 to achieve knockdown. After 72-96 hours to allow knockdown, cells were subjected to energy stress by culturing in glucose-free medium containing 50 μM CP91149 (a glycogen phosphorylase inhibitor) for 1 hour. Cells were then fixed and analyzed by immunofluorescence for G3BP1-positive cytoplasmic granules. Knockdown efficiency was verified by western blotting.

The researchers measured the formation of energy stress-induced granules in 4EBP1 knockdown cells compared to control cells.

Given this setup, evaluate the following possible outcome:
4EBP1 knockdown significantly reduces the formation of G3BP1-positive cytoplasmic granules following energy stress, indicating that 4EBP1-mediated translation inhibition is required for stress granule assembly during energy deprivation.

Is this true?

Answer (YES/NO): YES